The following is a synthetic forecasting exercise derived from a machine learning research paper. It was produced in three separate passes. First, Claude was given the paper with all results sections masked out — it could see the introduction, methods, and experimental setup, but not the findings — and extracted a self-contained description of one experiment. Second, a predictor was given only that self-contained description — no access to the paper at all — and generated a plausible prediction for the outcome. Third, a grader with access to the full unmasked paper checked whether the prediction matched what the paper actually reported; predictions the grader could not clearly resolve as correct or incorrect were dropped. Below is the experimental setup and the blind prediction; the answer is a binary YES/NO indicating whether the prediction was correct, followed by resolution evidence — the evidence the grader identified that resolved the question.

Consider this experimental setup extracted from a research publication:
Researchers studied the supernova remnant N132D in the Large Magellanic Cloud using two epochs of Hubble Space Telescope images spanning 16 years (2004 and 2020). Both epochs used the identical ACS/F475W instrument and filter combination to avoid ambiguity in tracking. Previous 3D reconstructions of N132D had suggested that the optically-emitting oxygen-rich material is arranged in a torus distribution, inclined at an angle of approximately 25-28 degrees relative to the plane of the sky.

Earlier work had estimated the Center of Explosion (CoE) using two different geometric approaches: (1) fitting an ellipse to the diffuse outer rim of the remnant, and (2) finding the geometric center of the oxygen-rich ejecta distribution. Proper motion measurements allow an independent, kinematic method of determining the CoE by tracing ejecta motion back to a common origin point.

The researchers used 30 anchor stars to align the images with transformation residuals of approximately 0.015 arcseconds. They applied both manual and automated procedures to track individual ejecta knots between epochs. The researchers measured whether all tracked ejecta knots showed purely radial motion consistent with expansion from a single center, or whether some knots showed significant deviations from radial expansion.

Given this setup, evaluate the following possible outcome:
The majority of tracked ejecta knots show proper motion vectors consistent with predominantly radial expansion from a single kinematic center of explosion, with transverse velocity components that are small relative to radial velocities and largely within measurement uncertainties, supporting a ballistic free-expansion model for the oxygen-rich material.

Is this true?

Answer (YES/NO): YES